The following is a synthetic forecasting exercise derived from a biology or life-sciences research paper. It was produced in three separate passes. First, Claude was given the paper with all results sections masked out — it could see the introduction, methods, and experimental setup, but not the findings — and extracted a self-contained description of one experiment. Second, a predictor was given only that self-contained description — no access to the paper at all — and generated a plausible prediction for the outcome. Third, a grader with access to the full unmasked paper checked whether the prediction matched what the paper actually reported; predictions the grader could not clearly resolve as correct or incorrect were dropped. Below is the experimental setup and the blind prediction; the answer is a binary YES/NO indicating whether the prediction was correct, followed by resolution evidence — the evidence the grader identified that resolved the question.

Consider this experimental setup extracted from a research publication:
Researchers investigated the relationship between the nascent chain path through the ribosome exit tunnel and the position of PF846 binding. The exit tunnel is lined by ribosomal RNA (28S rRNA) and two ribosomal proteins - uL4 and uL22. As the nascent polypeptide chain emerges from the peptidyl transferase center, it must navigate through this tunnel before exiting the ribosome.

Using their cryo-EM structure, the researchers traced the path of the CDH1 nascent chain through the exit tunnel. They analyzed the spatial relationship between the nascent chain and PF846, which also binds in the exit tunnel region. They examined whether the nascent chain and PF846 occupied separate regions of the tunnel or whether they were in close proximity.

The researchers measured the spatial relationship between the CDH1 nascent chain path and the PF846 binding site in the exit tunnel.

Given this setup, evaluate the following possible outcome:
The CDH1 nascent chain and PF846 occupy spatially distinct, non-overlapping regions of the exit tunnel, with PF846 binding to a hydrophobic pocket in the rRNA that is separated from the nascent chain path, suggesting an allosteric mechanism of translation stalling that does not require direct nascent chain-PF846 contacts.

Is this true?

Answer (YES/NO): NO